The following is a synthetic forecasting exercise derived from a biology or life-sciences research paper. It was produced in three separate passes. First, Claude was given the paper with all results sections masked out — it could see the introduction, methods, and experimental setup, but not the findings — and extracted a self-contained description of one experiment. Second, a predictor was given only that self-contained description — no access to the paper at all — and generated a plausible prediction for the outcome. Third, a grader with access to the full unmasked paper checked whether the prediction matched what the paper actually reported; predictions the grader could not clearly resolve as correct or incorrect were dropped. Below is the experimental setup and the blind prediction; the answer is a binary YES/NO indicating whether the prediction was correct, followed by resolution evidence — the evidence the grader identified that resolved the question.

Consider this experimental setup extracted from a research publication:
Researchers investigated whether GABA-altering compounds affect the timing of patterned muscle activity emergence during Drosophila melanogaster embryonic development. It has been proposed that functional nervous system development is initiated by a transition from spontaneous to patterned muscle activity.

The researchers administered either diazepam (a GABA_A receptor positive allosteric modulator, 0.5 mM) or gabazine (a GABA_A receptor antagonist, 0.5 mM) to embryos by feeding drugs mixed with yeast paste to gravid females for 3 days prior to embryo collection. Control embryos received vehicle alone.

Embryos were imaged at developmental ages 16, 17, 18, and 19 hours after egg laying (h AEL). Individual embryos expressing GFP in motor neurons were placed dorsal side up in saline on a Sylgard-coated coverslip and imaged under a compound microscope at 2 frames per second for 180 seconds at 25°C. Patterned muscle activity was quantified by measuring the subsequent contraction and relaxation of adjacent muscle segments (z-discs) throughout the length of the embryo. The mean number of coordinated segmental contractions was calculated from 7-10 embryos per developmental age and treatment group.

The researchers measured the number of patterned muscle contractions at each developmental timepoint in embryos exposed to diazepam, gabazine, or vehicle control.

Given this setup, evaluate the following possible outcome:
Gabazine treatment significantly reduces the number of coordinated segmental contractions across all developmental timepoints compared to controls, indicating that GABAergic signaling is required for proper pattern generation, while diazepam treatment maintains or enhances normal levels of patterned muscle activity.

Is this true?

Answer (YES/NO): NO